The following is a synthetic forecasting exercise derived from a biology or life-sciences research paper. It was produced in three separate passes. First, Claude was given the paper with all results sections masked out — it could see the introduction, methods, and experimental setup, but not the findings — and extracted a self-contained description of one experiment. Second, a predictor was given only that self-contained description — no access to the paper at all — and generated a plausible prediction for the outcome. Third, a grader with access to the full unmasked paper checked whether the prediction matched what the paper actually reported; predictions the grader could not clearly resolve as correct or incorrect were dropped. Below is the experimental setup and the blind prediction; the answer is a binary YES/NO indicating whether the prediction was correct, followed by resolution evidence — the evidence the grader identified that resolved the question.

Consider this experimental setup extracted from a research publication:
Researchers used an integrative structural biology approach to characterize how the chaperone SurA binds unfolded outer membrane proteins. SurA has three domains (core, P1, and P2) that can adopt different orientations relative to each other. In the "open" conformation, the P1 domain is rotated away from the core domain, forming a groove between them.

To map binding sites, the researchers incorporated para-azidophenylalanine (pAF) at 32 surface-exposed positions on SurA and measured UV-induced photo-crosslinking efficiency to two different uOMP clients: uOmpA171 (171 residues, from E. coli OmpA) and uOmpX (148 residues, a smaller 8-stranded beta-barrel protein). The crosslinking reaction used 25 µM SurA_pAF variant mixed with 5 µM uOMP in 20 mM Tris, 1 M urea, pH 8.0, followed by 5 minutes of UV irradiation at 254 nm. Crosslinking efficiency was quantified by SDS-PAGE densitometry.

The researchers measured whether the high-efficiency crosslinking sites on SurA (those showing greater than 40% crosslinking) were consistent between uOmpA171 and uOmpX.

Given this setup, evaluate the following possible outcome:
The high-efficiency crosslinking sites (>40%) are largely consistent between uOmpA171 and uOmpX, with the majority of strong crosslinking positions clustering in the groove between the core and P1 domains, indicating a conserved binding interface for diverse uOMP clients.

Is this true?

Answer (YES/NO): YES